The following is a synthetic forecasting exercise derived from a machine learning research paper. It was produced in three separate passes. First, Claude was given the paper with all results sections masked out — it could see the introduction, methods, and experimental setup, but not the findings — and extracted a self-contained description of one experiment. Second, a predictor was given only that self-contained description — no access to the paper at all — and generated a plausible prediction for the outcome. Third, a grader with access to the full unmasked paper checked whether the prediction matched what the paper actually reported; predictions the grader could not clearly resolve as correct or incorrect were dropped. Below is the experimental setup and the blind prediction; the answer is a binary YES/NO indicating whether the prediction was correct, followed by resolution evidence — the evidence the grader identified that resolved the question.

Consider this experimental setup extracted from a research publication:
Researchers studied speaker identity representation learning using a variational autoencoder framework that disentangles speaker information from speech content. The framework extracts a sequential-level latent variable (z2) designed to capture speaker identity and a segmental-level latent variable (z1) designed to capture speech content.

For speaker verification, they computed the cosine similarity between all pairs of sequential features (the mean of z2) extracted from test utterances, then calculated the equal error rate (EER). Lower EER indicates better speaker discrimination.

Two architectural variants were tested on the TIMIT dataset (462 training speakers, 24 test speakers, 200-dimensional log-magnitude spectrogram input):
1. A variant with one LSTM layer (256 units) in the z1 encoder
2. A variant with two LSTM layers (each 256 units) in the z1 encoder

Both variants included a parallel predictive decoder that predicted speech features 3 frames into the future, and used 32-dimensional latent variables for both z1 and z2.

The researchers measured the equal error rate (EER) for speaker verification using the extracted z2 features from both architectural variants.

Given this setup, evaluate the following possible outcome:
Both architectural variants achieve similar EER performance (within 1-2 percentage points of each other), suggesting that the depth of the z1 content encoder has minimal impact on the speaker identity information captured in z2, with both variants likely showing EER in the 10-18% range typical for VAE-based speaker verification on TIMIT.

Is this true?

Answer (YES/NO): NO